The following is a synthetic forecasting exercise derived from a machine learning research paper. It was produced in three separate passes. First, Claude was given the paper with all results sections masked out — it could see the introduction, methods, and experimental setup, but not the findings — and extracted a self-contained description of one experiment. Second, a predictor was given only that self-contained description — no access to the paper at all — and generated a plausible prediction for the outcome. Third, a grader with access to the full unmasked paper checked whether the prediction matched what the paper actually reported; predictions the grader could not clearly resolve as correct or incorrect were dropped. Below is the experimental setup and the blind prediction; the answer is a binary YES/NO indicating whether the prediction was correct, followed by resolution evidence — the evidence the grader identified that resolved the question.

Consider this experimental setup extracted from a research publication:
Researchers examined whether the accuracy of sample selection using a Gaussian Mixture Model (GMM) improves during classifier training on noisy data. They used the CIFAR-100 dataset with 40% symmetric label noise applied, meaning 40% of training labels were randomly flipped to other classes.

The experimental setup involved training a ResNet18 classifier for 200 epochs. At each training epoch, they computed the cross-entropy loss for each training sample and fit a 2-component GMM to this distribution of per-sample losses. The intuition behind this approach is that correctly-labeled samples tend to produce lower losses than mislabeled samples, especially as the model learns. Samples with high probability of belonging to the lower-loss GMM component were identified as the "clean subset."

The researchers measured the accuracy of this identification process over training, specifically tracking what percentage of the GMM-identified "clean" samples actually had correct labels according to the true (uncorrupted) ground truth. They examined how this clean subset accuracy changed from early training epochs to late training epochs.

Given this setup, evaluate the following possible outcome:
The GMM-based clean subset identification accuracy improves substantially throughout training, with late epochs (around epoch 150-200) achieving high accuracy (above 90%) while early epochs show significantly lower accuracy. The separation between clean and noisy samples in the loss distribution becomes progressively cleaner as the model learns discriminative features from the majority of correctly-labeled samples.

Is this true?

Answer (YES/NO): YES